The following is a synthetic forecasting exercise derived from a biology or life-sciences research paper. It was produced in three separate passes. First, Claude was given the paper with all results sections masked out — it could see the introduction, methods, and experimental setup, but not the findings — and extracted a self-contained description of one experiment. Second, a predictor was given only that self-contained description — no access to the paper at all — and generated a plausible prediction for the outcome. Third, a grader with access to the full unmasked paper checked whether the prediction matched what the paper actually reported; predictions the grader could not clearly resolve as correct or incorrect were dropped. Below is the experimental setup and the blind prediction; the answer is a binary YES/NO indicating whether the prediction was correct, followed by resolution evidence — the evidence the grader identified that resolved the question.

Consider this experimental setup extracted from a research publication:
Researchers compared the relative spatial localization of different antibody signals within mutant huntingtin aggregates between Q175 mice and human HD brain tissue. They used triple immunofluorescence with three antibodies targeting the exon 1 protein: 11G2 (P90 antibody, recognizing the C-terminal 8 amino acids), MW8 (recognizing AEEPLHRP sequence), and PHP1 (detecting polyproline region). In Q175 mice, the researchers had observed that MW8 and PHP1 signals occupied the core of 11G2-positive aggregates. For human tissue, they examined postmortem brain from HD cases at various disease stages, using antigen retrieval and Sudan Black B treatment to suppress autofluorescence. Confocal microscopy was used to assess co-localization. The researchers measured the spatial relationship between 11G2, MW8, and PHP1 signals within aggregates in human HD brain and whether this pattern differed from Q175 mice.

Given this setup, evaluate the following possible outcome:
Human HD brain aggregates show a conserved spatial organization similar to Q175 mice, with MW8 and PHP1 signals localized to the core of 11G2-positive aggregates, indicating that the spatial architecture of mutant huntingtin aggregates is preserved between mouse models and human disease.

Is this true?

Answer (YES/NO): NO